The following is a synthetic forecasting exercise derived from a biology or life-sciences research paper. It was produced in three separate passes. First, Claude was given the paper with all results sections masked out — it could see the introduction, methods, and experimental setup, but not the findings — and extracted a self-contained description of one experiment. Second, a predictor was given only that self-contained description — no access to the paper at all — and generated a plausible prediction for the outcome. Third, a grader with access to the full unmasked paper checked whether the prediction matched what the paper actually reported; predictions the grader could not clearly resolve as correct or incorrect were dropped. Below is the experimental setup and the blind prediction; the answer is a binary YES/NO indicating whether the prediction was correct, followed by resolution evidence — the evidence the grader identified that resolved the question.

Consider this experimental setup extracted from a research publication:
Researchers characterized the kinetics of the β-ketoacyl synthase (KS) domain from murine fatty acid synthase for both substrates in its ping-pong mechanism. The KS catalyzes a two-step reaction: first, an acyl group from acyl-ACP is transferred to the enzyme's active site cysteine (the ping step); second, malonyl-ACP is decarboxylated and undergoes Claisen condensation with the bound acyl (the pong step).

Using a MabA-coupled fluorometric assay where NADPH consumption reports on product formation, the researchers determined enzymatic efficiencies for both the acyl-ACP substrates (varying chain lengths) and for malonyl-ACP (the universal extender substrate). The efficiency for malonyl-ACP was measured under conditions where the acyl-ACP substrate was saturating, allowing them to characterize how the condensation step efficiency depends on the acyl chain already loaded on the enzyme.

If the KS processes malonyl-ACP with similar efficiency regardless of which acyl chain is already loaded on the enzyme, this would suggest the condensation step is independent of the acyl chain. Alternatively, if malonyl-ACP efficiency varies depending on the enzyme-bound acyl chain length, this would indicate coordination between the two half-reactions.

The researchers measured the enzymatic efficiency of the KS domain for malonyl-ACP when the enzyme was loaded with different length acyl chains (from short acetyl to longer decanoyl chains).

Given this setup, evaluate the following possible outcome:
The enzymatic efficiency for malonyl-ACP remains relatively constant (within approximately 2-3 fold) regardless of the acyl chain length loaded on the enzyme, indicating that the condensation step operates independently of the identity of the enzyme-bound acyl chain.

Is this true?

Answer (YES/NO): NO